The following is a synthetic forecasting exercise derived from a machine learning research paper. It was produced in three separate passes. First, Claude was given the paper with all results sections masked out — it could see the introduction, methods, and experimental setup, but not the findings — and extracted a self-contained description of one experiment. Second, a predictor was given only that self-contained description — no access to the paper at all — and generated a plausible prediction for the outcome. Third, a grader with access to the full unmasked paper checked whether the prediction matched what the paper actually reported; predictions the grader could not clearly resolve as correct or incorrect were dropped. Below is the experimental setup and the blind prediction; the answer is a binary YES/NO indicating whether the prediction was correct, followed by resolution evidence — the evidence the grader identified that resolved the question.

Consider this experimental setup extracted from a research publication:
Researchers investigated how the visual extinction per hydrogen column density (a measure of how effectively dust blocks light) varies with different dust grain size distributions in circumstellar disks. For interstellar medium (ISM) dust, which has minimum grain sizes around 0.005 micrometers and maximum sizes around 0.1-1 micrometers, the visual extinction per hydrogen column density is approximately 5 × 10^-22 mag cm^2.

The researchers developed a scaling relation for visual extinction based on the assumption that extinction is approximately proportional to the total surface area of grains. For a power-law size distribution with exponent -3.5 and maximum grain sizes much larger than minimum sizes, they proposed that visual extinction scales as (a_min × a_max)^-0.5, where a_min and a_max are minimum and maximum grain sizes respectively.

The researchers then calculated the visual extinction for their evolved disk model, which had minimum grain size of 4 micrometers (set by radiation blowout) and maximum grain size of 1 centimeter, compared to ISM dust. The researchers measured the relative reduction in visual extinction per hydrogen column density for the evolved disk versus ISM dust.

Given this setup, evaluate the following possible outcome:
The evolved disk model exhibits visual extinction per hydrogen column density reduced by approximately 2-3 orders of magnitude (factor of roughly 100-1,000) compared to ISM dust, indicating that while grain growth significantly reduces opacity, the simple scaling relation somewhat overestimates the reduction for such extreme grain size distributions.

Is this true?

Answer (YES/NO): NO